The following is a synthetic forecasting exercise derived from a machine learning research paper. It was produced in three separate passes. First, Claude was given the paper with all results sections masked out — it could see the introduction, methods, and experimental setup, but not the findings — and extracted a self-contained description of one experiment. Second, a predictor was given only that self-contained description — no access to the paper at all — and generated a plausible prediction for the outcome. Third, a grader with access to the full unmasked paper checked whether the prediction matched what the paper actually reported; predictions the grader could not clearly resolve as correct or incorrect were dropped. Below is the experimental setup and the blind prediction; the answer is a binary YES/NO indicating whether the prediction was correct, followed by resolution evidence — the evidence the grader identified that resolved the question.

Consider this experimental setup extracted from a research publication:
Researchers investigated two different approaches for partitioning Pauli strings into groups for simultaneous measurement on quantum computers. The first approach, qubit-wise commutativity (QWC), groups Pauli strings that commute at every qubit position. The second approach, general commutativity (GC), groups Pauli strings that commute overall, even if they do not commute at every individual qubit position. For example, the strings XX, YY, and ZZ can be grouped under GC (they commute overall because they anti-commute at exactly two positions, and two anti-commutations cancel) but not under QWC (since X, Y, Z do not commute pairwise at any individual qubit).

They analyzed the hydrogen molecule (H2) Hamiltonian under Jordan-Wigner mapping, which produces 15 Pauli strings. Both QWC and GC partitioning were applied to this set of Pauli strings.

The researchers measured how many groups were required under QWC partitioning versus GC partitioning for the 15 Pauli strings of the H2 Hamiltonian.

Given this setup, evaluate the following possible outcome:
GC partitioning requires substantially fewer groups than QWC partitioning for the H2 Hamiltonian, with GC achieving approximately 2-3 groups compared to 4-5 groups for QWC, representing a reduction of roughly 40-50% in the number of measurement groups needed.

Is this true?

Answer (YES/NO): NO